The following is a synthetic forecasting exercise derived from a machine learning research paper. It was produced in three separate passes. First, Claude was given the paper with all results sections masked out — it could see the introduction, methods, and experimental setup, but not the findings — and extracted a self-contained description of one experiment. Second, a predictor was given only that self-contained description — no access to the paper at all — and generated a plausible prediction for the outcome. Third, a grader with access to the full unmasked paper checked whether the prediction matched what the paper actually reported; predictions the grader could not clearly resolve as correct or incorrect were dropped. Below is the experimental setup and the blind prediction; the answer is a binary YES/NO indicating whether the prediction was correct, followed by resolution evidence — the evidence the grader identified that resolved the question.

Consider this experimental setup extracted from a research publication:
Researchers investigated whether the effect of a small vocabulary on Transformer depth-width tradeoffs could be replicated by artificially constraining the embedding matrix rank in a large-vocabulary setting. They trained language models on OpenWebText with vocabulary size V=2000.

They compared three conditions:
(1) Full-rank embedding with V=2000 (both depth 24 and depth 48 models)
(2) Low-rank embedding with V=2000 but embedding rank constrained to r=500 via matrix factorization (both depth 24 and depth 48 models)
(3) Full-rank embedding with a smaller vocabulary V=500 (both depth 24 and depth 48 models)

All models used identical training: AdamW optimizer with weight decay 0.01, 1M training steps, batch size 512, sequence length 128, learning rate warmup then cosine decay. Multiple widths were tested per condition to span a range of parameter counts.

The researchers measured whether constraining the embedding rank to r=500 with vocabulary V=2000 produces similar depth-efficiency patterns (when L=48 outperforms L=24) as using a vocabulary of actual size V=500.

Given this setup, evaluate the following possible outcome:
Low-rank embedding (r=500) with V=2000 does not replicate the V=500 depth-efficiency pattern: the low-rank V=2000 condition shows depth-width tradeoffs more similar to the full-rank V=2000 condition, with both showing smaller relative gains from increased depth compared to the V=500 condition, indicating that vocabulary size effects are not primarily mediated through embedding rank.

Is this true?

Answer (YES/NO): NO